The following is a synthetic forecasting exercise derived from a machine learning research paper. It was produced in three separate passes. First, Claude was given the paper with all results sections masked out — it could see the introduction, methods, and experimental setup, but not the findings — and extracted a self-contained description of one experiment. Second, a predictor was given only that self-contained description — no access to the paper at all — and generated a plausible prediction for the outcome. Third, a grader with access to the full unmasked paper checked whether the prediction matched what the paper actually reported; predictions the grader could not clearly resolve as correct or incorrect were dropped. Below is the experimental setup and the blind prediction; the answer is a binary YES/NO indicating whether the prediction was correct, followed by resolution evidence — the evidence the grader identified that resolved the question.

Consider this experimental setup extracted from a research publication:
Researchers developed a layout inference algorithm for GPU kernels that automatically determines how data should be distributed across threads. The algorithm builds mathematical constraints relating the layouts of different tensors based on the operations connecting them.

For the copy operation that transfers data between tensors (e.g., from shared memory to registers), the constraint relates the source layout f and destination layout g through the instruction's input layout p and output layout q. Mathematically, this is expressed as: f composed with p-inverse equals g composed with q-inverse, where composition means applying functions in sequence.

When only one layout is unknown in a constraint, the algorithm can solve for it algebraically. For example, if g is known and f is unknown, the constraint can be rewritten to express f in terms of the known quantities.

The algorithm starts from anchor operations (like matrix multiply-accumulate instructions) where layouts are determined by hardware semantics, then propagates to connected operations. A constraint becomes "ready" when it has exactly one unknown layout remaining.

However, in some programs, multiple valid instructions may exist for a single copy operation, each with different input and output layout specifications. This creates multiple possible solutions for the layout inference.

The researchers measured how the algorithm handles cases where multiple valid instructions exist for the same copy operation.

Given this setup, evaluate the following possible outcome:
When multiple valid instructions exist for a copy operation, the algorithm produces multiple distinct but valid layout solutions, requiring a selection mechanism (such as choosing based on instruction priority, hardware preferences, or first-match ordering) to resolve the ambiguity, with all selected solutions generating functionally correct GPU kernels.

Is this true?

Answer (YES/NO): YES